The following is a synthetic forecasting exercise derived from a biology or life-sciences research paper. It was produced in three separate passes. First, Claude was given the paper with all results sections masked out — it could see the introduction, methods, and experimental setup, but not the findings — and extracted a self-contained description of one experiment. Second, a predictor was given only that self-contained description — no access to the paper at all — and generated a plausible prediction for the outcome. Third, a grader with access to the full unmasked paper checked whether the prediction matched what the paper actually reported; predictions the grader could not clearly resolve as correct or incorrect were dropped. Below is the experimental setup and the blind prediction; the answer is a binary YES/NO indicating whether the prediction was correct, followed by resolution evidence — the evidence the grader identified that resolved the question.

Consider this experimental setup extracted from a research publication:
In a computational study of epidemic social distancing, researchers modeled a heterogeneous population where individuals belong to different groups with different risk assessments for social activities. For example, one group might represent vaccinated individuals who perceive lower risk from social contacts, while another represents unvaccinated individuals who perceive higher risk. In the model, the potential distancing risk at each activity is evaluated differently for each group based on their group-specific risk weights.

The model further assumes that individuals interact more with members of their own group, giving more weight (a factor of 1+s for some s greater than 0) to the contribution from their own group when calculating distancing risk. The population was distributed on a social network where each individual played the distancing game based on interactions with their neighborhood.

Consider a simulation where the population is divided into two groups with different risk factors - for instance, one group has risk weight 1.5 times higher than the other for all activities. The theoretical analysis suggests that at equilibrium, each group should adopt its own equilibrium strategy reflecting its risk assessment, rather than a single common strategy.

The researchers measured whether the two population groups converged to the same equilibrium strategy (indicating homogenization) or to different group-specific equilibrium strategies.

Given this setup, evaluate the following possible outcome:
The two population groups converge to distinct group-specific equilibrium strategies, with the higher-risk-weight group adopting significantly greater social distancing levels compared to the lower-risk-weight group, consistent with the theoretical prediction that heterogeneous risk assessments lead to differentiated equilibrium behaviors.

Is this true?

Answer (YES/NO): YES